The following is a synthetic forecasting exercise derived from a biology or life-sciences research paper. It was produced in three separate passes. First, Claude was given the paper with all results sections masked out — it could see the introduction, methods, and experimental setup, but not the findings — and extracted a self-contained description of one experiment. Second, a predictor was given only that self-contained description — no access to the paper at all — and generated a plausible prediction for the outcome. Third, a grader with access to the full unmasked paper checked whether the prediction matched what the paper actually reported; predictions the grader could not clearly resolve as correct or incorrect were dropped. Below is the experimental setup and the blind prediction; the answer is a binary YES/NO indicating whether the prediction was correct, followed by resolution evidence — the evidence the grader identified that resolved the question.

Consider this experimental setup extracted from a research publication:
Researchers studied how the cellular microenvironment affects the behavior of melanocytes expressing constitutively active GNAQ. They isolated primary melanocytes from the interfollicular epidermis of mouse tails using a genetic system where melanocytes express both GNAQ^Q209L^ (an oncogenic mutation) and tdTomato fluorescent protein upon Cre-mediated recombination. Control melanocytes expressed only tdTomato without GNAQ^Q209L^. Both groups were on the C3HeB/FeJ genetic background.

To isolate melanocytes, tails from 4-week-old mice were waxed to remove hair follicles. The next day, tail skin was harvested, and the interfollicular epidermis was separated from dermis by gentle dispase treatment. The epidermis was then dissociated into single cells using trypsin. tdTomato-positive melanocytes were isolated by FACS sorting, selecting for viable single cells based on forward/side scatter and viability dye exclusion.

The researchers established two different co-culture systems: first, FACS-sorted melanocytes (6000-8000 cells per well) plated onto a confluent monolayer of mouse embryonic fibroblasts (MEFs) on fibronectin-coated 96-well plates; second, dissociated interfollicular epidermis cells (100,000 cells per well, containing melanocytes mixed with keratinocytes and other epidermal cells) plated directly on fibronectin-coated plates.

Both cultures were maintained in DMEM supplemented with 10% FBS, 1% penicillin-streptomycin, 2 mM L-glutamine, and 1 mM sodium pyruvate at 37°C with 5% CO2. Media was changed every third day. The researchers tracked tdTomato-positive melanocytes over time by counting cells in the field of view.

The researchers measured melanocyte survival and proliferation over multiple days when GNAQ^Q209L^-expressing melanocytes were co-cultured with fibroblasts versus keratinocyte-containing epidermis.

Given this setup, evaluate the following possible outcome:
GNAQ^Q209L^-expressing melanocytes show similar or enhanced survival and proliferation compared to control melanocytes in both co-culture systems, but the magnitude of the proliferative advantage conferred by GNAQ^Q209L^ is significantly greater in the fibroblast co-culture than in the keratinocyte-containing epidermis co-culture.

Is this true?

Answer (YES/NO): NO